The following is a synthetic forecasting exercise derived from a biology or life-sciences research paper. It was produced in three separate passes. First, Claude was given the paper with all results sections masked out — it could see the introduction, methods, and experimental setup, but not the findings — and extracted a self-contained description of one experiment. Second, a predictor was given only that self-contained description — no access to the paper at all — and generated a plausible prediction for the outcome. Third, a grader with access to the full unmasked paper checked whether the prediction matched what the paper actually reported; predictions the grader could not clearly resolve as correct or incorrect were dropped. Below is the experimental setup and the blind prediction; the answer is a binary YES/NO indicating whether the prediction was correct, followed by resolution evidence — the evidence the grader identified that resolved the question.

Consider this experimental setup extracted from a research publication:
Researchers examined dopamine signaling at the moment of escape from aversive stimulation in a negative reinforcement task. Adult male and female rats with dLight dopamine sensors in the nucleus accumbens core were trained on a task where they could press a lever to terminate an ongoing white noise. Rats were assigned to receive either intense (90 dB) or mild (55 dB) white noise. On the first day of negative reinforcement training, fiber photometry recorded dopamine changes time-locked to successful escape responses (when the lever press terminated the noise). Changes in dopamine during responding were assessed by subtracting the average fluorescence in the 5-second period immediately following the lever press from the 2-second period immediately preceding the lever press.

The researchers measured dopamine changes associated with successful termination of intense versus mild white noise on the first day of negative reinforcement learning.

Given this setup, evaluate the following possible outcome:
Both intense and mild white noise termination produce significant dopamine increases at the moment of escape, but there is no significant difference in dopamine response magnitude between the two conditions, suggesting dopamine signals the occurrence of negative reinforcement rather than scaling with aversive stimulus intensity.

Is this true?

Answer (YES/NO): NO